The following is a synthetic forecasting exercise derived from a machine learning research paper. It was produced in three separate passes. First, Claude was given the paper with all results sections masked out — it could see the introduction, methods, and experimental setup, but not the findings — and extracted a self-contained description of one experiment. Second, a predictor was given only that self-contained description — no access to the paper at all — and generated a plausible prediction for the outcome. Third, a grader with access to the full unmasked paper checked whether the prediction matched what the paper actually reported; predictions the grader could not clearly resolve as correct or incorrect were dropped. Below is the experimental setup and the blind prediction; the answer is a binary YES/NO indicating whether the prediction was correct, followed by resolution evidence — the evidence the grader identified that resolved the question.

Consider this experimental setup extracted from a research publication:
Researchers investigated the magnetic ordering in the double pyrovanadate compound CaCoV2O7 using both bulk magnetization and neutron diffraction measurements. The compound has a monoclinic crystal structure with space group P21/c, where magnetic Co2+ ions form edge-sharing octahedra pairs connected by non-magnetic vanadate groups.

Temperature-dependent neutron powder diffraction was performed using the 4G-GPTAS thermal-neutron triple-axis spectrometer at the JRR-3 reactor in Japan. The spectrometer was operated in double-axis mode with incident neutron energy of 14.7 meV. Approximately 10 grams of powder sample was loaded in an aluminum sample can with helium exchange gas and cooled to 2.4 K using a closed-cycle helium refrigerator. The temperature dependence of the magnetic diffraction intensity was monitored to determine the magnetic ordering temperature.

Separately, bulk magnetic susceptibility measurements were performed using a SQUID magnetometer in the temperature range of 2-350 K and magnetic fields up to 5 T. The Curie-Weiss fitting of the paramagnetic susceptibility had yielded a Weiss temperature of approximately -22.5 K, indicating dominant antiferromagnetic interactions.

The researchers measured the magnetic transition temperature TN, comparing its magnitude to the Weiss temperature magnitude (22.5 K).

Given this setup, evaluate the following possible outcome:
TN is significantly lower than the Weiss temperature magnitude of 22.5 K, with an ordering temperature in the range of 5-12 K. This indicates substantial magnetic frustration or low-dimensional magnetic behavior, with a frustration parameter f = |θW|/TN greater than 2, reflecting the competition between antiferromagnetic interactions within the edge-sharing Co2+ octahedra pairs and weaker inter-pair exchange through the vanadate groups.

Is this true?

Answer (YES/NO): NO